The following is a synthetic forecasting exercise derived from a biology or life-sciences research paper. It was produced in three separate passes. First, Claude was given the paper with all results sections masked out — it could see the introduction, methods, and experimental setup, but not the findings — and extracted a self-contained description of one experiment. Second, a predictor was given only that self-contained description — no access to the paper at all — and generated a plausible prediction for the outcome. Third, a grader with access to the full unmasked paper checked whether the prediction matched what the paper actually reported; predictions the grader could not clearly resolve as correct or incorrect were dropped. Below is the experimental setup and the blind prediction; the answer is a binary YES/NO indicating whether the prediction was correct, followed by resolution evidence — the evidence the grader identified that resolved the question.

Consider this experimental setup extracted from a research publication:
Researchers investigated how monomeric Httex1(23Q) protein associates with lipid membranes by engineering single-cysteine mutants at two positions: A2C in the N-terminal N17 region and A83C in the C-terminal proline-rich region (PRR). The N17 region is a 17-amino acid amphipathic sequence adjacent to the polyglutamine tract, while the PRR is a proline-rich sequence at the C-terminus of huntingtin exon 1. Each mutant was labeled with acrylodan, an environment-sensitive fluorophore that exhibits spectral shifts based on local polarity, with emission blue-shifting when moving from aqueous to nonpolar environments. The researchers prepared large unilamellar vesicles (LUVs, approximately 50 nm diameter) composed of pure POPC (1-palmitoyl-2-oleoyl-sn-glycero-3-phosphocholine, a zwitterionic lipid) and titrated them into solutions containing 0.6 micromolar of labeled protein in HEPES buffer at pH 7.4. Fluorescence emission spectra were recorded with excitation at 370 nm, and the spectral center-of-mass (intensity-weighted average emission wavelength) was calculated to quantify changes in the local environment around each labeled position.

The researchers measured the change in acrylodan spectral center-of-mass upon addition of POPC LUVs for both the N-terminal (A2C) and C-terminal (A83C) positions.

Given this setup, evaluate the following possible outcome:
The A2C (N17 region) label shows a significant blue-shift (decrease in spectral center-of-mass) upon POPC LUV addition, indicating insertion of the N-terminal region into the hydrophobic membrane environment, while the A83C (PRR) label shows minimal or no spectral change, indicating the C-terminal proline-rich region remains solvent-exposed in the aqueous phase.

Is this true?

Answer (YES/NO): YES